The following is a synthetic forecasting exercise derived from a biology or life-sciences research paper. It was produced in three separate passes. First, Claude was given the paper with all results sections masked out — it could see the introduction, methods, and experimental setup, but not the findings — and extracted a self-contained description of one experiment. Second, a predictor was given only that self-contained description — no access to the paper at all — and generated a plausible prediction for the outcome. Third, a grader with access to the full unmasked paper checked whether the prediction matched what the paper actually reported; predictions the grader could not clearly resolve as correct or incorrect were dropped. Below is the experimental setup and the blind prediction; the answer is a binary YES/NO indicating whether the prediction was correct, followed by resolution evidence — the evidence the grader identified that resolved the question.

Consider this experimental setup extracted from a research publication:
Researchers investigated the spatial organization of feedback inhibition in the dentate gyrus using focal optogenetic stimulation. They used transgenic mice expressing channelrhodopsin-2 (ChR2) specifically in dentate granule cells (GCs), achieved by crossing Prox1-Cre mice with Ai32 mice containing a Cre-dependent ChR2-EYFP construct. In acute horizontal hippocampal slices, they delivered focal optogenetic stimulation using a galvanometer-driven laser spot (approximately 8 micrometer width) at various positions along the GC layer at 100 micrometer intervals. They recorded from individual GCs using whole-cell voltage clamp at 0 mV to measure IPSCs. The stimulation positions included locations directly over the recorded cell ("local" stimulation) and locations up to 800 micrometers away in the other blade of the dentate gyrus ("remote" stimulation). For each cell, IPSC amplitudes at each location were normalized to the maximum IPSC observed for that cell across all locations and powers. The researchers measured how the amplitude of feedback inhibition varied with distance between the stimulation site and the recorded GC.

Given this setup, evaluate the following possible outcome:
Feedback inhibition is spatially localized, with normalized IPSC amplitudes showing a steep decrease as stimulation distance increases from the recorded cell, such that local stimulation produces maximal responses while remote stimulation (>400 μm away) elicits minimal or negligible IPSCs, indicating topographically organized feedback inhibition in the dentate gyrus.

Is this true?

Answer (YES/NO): NO